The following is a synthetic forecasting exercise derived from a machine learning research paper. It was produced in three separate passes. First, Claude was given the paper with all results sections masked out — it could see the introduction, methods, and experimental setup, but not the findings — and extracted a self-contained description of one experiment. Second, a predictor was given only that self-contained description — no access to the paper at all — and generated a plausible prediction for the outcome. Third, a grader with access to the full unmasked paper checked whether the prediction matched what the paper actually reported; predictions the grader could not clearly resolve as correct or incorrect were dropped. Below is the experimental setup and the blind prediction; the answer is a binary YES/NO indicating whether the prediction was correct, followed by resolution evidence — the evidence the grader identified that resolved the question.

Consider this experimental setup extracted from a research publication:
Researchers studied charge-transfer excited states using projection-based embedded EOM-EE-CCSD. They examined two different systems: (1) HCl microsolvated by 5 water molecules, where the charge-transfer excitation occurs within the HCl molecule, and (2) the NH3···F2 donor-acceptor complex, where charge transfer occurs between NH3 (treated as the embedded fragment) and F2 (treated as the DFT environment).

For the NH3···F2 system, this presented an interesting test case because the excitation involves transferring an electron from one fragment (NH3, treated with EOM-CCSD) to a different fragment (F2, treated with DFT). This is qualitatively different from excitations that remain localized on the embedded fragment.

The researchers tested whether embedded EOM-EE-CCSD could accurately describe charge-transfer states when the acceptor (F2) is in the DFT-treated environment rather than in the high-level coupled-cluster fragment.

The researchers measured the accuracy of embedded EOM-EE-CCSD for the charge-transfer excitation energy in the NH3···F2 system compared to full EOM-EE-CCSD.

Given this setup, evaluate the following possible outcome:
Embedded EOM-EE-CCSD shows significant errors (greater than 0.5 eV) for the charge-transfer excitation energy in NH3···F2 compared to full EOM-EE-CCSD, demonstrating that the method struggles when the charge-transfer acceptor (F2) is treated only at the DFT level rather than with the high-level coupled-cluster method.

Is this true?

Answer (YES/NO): YES